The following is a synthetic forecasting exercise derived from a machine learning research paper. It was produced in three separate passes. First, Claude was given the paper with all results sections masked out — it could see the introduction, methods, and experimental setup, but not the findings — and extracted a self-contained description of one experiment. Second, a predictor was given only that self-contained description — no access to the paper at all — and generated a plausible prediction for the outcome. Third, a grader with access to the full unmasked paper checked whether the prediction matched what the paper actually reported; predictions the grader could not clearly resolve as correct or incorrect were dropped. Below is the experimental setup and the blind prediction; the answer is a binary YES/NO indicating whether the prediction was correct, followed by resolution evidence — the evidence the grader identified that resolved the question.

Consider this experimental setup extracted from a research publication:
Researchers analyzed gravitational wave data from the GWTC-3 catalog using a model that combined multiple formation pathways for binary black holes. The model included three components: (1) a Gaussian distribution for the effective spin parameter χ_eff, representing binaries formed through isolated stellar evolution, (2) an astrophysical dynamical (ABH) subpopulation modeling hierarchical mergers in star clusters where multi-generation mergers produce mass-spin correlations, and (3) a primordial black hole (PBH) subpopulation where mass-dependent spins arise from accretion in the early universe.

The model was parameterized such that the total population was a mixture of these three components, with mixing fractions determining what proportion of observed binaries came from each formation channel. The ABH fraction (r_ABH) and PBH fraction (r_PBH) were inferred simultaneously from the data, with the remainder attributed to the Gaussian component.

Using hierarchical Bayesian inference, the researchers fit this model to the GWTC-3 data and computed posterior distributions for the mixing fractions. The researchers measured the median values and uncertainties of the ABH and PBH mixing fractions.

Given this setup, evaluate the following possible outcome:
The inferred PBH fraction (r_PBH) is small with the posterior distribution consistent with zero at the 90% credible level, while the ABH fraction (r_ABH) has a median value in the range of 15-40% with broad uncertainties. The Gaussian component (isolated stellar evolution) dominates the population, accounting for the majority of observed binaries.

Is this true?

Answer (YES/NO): NO